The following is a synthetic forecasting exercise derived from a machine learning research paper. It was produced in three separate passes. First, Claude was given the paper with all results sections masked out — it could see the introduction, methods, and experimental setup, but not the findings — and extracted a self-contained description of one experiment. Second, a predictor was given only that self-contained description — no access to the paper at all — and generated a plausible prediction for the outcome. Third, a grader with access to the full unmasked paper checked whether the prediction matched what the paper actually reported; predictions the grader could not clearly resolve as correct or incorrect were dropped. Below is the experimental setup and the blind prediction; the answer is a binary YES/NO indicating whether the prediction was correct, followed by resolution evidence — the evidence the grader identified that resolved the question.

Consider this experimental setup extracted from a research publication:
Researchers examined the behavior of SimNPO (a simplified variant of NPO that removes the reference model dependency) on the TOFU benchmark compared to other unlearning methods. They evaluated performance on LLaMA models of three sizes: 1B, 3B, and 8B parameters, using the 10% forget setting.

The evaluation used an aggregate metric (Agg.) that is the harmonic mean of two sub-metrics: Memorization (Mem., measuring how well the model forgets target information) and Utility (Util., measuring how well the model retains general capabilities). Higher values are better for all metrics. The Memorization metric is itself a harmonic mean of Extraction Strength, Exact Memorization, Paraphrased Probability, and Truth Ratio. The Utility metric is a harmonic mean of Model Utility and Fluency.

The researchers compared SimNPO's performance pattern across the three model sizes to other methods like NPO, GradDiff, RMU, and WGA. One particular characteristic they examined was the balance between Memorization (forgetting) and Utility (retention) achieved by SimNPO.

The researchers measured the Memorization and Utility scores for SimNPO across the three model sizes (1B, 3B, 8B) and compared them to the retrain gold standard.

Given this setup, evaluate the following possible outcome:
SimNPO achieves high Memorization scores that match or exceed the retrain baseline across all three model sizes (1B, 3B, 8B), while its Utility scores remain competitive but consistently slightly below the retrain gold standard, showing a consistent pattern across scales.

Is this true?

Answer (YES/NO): NO